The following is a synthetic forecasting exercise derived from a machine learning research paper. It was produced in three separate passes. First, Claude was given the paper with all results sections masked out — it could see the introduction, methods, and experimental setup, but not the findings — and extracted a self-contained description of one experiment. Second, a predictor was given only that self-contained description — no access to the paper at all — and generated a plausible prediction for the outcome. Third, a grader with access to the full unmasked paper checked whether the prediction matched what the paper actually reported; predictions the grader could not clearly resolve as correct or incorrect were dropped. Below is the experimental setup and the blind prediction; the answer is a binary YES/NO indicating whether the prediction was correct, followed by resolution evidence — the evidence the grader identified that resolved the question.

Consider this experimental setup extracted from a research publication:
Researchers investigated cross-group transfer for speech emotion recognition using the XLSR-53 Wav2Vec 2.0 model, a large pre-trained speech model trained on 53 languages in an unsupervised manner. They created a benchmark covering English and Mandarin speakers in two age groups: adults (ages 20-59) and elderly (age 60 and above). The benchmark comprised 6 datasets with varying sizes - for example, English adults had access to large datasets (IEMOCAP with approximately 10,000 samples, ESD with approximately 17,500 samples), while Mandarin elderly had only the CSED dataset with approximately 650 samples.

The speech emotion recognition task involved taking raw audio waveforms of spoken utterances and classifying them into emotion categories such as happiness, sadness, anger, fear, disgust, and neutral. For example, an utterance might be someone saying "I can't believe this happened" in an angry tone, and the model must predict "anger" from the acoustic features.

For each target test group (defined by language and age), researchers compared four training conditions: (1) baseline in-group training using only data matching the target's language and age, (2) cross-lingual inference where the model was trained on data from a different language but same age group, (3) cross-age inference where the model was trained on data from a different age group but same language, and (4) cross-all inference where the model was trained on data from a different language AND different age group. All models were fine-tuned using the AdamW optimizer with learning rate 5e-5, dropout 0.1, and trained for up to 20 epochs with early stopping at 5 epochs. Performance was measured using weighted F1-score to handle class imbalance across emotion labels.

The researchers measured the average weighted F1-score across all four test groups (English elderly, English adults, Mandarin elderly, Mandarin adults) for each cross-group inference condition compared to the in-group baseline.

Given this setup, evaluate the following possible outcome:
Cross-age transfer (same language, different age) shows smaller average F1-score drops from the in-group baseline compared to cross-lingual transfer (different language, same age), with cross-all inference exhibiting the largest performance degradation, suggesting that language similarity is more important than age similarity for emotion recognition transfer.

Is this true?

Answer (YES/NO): NO